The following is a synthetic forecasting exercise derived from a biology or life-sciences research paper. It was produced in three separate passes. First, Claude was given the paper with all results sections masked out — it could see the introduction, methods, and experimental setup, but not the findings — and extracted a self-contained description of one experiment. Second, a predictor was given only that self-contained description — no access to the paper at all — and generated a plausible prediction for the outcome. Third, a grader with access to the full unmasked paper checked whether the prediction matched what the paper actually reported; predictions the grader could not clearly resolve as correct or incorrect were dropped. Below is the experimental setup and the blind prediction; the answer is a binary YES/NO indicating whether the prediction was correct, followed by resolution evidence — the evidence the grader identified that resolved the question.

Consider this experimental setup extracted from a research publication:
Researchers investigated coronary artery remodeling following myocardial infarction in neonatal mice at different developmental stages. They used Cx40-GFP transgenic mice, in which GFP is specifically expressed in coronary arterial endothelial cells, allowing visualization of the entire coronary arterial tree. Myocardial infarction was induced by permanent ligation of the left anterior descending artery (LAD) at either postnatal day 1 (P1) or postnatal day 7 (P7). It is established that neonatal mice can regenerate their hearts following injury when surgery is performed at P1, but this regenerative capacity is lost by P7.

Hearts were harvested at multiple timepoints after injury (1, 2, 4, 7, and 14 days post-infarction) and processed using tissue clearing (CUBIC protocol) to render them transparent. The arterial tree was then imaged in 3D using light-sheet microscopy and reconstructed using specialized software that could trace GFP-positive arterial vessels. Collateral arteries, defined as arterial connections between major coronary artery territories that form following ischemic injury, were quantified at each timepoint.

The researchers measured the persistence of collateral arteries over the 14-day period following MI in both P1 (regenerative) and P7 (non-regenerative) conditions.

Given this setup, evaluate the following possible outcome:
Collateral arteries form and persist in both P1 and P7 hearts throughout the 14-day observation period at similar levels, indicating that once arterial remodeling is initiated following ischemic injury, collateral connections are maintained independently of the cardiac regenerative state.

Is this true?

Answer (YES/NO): NO